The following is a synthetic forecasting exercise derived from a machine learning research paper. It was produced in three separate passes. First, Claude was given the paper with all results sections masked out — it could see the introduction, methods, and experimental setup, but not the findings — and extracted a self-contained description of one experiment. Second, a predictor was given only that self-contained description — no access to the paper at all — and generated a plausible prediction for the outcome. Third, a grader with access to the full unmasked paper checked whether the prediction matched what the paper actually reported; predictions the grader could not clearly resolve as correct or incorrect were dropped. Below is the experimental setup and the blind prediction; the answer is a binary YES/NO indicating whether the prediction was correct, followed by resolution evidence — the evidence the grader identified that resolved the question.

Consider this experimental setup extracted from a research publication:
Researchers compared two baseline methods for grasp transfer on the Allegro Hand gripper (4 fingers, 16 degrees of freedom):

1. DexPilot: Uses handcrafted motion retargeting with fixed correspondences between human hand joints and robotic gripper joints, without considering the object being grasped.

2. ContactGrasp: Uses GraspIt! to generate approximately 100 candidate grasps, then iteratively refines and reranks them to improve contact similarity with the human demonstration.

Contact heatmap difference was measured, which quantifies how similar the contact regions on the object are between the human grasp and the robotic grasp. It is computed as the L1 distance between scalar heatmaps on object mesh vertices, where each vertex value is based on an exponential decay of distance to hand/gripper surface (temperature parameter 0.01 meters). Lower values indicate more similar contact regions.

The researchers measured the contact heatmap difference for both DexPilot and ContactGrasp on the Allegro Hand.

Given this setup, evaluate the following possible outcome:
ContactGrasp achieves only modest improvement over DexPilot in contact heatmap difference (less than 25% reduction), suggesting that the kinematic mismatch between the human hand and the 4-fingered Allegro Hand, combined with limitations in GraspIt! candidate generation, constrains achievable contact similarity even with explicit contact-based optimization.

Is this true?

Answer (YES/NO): NO